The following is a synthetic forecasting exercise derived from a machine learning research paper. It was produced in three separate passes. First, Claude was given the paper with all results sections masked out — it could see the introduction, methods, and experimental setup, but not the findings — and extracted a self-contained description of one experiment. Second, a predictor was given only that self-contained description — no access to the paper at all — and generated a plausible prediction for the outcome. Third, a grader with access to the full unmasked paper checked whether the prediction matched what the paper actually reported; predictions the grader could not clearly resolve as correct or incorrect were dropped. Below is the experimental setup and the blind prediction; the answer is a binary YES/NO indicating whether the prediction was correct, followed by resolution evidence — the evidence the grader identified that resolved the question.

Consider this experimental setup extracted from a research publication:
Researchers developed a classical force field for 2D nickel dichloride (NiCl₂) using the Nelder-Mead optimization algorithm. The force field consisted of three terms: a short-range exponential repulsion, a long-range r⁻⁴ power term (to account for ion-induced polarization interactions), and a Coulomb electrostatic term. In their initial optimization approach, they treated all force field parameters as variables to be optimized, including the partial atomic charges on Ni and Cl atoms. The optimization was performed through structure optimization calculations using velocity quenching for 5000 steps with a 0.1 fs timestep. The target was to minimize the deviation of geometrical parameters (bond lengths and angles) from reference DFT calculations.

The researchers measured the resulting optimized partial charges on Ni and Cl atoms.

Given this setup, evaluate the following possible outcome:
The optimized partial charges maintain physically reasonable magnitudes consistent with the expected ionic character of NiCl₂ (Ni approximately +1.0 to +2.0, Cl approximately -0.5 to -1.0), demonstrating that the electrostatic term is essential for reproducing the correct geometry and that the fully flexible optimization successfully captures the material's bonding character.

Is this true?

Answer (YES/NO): NO